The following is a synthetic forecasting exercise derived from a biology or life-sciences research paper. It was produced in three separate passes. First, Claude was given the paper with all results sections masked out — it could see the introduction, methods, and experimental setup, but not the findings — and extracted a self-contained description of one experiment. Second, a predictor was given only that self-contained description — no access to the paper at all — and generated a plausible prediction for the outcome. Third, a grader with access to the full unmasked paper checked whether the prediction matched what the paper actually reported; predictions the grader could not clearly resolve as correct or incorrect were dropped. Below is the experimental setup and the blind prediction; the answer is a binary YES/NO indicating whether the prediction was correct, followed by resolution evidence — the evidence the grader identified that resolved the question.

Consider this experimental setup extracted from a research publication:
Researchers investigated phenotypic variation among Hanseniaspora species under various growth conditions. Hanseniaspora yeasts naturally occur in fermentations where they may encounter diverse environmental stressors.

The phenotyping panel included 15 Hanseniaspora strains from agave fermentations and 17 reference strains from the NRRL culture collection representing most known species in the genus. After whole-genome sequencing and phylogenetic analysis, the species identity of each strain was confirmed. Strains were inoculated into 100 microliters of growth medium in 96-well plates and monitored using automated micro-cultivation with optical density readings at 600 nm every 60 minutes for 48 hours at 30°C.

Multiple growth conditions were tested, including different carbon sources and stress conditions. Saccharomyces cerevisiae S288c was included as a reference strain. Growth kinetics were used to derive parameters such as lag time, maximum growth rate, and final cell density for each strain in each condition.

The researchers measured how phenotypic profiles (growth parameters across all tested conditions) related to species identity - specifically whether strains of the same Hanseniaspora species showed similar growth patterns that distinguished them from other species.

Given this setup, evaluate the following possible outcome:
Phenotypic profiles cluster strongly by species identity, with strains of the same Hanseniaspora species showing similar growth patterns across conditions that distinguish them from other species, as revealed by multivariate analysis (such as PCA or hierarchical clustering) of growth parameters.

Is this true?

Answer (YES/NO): NO